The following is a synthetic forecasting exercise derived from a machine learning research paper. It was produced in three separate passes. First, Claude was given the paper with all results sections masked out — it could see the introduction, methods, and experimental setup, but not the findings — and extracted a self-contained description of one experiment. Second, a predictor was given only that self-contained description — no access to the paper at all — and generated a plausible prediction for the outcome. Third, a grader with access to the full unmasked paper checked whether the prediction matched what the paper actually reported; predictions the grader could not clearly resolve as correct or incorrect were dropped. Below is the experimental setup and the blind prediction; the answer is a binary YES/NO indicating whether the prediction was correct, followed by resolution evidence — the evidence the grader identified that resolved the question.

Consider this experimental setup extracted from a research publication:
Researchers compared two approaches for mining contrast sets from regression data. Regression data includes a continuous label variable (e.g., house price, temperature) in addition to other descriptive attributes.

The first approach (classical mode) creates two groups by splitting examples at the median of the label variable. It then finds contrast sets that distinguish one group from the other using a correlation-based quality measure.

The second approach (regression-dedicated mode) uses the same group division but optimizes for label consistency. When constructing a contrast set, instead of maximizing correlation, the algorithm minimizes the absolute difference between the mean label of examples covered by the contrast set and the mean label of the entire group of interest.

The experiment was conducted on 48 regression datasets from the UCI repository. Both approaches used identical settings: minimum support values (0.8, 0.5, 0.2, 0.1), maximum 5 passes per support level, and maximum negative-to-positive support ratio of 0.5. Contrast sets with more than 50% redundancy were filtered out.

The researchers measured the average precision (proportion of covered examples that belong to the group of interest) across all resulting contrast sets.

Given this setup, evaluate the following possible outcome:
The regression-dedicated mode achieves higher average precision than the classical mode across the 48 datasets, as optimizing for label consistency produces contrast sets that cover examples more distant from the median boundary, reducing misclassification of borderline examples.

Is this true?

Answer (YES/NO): YES